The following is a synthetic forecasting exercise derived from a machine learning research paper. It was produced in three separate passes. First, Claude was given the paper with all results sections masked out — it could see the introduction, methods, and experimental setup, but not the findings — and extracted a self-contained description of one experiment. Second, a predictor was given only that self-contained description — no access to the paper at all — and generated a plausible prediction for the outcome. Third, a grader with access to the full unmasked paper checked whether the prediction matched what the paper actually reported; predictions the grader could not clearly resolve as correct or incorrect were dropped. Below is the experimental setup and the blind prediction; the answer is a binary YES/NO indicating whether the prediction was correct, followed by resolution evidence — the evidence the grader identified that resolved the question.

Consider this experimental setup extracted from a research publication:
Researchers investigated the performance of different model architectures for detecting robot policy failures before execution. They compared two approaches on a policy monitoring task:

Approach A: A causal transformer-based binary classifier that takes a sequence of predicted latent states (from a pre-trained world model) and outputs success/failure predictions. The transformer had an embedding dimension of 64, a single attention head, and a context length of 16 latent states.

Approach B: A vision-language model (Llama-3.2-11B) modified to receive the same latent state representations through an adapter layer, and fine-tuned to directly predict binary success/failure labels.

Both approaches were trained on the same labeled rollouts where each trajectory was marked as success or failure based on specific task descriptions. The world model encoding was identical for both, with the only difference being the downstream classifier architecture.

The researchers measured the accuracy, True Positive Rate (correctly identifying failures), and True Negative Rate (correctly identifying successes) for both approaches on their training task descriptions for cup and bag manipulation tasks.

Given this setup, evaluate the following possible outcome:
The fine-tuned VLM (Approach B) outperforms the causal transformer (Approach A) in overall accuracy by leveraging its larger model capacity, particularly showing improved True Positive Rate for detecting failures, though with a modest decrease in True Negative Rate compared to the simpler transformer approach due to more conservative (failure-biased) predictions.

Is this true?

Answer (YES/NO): NO